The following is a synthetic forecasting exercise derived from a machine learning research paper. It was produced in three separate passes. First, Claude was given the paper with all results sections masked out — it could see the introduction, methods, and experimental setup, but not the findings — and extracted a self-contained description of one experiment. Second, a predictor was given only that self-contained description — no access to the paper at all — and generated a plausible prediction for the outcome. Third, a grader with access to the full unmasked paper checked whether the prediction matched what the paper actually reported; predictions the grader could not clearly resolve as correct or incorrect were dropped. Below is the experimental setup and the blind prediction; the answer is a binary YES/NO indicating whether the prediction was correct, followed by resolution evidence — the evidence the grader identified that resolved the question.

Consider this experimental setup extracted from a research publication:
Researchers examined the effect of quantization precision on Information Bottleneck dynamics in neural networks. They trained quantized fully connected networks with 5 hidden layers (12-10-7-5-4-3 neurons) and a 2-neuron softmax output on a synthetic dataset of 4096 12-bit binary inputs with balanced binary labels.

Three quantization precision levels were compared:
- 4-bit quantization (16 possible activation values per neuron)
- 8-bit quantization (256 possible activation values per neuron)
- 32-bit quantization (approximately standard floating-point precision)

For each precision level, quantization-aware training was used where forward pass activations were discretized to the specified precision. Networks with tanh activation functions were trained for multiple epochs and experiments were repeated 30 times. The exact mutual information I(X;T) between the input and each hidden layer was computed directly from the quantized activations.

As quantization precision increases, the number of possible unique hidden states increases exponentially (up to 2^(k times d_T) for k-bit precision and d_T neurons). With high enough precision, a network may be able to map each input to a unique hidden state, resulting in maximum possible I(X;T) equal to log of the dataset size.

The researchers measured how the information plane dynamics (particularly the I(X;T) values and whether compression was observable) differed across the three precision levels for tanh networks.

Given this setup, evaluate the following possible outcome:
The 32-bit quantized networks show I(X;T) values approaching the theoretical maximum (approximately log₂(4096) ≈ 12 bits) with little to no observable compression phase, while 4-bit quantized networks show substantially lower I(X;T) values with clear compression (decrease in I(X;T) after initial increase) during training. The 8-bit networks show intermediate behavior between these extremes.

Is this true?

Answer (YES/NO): YES